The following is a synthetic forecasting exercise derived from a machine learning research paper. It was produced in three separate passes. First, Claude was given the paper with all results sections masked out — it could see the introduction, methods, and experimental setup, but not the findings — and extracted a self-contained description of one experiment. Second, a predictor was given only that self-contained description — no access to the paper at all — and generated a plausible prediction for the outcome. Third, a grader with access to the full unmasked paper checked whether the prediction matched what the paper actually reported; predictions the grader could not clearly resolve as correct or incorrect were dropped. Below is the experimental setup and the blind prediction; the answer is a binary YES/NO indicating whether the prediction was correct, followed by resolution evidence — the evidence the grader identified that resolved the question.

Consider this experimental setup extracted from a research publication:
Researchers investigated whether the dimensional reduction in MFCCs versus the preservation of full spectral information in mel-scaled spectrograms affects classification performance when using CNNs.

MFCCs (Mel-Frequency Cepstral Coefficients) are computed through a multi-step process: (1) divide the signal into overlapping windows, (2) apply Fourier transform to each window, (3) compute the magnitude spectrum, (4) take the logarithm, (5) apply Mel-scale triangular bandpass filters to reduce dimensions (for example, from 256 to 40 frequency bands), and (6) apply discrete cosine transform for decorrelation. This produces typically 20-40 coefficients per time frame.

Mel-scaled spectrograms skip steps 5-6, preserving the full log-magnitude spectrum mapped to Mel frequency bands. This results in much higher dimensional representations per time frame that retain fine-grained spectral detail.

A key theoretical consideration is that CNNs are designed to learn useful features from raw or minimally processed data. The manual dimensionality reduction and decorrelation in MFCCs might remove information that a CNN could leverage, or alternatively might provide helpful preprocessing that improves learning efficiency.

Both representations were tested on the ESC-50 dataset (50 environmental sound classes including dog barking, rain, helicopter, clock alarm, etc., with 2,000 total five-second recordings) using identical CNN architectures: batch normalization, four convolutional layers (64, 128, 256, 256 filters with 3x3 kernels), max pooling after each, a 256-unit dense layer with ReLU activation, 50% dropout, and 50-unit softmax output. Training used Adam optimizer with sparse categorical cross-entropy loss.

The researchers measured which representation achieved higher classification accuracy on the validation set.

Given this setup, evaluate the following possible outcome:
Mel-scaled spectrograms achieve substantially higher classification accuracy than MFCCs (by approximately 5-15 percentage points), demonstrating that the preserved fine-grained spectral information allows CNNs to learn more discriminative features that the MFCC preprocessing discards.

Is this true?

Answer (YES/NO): NO